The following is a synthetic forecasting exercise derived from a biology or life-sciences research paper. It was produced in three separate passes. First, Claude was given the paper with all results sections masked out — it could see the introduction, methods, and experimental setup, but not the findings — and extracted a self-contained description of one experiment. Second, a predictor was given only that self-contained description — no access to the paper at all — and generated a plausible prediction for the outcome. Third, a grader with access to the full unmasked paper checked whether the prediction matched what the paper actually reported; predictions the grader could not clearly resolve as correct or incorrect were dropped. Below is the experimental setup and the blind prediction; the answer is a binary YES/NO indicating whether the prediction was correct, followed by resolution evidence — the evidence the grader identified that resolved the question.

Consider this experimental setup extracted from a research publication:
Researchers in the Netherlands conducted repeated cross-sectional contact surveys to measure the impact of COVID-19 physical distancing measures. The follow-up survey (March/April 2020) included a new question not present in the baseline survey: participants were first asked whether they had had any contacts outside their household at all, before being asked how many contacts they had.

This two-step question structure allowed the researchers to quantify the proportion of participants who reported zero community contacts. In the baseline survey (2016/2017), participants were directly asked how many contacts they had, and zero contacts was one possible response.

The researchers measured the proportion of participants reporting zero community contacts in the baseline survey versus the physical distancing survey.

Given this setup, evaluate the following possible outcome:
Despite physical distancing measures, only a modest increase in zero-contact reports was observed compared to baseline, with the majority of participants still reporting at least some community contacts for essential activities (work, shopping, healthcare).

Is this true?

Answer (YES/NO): NO